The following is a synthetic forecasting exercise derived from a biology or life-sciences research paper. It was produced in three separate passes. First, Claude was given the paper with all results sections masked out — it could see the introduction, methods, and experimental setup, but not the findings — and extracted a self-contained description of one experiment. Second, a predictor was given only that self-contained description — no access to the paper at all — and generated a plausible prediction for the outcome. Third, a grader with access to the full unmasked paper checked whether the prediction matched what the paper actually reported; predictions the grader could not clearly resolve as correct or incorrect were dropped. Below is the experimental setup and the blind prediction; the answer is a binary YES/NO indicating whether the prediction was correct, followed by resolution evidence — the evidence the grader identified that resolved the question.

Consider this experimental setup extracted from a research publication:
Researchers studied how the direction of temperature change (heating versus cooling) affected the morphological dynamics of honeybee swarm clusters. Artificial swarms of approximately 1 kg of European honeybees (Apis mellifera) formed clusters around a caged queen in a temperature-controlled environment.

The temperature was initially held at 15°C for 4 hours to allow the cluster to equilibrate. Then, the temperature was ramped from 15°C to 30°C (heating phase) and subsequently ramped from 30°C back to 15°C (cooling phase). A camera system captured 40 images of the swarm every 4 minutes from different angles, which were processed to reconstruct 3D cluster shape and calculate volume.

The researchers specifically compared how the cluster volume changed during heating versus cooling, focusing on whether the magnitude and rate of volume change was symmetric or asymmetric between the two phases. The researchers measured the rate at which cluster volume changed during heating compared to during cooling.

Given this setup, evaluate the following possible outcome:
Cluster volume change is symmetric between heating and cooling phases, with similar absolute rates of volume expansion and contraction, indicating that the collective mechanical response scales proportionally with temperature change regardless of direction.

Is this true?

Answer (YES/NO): NO